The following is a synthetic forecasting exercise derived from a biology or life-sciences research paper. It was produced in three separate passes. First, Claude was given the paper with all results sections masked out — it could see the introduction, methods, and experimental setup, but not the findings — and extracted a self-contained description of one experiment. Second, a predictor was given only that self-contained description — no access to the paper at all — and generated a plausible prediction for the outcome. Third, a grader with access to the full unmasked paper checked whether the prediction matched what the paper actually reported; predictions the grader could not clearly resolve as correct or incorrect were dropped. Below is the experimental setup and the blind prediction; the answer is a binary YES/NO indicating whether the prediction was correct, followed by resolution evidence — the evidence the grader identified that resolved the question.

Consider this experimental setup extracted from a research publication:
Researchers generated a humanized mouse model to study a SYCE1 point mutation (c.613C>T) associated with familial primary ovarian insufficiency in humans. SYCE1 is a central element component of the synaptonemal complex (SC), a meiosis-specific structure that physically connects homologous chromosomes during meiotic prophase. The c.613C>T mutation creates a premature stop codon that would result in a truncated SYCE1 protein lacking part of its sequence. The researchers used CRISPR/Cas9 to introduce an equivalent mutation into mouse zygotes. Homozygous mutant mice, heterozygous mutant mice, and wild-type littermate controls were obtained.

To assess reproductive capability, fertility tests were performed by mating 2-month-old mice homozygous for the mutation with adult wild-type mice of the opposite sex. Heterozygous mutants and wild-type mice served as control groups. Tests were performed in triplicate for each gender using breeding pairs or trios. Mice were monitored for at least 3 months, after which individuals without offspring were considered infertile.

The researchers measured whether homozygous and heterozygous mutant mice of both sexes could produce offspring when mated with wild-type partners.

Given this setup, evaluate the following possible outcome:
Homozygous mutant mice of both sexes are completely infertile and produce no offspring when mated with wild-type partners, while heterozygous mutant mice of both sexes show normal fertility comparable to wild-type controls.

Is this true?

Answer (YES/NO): YES